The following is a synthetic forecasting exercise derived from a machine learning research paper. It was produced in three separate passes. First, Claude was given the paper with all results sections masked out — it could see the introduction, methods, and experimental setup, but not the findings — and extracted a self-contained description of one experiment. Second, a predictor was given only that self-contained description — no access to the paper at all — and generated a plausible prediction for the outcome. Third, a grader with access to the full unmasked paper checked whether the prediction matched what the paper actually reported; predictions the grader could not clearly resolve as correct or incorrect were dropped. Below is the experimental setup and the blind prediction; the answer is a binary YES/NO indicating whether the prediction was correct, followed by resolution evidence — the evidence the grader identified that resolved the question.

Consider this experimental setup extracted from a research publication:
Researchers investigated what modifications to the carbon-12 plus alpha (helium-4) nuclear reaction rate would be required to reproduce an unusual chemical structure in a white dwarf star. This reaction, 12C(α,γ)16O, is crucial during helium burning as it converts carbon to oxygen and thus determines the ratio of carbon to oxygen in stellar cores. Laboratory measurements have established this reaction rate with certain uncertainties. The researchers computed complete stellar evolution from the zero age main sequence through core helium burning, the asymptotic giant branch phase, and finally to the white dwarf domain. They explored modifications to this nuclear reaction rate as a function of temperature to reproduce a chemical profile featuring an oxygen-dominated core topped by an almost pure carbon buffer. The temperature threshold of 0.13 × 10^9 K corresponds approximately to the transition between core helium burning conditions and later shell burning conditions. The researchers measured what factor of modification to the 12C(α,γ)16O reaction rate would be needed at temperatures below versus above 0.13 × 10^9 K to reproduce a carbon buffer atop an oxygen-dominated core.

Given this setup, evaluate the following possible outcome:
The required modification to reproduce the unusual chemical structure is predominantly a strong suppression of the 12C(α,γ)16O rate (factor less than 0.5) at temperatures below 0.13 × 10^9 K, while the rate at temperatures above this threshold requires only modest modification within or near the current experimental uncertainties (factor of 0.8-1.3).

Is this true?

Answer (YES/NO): NO